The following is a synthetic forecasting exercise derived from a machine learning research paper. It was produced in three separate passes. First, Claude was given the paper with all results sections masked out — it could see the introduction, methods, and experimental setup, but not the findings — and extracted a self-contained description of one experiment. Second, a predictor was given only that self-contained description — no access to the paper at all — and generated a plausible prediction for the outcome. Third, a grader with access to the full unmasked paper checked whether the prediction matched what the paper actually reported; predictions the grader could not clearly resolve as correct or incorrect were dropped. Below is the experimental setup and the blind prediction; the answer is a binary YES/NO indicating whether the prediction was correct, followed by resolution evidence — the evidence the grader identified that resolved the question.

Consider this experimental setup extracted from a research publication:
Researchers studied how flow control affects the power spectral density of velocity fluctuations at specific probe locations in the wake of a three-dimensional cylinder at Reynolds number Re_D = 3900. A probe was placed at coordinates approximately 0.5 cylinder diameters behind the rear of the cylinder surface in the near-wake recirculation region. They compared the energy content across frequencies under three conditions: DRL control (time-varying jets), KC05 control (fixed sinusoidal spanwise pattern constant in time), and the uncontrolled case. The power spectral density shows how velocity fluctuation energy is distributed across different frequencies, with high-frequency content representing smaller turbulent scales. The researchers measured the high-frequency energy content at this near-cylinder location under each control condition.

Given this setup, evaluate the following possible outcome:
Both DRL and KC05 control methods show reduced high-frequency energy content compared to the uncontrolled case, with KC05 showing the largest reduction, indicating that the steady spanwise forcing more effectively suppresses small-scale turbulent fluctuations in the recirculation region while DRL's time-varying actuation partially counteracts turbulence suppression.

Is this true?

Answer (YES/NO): NO